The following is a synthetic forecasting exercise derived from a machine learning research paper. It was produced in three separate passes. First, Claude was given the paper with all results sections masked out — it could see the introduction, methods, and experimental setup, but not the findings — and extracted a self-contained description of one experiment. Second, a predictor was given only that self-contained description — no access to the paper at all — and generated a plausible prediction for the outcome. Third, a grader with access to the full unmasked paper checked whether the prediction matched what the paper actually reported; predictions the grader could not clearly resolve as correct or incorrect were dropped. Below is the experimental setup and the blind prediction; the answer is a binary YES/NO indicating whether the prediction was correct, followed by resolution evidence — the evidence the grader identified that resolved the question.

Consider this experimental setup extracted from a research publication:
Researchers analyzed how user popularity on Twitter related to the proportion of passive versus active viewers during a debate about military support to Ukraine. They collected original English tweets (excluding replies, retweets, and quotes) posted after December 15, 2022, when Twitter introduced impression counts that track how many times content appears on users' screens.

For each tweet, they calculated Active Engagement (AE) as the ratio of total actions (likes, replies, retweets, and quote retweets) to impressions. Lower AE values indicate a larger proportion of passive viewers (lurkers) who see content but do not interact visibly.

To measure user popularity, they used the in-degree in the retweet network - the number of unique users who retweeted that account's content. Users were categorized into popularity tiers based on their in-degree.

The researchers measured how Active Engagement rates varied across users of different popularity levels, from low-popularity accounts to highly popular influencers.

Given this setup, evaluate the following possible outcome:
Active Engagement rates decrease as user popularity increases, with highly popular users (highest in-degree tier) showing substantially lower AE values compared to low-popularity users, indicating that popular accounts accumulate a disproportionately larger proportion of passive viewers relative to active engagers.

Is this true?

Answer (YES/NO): YES